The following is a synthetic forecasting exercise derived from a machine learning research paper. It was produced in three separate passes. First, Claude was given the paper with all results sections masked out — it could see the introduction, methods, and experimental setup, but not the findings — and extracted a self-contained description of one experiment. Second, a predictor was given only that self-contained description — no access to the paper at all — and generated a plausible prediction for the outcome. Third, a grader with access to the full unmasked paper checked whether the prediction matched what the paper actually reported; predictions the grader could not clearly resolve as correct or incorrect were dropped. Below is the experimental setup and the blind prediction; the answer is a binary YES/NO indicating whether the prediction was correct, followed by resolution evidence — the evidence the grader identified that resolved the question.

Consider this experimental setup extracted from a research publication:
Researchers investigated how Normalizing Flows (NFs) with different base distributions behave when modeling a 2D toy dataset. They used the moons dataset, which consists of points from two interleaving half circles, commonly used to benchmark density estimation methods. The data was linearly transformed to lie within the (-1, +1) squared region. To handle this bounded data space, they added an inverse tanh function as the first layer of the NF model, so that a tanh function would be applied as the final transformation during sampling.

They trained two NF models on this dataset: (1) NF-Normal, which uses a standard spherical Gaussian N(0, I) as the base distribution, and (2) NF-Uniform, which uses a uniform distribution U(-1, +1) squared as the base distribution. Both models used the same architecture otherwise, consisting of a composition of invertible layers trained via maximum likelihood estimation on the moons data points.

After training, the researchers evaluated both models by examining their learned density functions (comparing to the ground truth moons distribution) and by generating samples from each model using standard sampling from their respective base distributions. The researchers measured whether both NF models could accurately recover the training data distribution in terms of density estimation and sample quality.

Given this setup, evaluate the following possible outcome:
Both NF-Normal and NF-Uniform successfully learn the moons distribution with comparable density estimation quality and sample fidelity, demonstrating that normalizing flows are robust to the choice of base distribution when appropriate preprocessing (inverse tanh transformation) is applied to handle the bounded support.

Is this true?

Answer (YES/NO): YES